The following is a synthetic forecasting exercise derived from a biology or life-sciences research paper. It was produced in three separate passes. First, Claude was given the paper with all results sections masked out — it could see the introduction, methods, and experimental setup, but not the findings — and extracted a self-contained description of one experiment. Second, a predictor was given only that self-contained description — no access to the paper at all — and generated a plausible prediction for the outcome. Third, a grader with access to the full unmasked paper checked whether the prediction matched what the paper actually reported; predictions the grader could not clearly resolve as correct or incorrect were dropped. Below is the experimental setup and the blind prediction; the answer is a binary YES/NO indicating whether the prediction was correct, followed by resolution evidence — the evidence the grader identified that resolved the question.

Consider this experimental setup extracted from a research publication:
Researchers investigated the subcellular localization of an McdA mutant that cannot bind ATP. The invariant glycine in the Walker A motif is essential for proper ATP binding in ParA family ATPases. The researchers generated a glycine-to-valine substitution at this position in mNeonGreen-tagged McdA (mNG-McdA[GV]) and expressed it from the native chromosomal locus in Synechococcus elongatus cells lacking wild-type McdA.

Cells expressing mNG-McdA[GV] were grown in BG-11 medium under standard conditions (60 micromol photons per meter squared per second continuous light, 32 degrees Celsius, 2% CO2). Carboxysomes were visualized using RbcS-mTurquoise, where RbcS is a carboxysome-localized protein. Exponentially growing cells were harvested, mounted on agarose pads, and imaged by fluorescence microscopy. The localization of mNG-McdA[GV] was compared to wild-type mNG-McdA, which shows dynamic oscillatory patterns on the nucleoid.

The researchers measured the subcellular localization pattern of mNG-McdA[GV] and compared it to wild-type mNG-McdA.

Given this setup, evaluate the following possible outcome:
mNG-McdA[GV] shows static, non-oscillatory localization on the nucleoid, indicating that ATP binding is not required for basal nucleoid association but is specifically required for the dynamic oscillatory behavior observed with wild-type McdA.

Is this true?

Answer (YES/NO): NO